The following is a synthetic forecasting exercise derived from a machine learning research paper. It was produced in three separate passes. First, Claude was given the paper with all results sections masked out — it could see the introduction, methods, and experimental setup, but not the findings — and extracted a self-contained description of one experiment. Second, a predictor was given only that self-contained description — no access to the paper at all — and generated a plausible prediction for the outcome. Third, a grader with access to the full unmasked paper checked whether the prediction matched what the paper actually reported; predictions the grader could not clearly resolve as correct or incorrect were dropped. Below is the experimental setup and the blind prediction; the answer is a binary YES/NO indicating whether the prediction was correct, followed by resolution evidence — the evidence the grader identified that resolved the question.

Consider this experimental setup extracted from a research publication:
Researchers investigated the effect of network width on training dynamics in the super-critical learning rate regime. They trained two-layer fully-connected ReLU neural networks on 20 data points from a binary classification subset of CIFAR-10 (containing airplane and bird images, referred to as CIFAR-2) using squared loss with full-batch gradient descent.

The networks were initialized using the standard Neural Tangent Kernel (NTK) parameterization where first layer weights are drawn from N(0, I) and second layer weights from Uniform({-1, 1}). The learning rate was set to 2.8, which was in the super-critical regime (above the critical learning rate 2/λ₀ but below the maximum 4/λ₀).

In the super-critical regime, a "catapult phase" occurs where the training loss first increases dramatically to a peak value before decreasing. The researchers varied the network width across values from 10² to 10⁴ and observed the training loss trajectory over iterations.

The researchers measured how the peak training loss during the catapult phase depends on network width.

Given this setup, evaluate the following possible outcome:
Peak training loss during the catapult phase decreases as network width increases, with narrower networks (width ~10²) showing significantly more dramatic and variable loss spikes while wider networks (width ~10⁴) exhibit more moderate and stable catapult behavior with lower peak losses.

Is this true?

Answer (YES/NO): NO